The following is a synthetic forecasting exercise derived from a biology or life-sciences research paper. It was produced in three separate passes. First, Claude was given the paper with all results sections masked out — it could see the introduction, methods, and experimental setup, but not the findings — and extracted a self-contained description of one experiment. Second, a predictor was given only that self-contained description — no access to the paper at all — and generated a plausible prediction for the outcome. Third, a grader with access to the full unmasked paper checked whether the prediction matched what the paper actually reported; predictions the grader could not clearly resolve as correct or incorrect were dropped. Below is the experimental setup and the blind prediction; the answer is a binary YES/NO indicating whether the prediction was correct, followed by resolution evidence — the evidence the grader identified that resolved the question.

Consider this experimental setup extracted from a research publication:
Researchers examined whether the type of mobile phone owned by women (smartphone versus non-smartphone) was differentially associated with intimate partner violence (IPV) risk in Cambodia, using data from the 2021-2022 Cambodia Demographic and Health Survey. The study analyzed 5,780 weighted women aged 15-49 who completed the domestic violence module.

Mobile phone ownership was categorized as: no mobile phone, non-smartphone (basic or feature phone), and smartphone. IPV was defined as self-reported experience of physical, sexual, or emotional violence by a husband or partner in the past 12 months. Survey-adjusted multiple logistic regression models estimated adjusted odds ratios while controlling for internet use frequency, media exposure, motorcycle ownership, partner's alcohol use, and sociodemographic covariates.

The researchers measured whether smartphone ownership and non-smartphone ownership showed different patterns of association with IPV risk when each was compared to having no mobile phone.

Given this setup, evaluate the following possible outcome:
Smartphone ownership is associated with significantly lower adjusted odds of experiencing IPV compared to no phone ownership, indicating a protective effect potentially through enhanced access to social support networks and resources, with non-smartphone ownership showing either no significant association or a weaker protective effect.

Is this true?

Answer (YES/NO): NO